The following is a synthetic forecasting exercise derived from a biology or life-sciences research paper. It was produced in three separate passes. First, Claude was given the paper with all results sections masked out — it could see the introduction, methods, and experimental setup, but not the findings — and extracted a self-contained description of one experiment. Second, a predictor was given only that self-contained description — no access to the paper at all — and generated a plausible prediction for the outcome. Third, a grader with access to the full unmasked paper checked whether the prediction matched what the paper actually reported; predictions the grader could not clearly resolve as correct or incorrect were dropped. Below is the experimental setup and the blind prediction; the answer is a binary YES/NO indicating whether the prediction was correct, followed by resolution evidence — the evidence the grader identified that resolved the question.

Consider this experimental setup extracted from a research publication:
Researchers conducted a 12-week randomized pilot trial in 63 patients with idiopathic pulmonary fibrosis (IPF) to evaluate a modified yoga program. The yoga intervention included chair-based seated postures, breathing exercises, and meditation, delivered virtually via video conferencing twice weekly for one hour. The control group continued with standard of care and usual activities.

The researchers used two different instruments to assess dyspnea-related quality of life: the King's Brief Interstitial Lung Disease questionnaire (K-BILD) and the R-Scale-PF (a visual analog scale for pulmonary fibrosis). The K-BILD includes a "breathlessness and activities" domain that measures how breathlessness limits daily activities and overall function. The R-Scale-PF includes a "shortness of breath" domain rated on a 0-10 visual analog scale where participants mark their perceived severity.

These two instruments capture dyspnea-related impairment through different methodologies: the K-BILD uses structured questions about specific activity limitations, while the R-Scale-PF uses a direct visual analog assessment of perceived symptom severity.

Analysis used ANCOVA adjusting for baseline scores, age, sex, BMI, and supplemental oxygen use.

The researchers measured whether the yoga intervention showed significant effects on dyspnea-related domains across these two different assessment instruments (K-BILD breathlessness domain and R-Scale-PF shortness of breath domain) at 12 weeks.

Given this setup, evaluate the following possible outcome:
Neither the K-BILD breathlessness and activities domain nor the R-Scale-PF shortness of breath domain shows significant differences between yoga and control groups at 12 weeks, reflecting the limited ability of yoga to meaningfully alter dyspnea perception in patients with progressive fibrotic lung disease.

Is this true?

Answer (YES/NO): YES